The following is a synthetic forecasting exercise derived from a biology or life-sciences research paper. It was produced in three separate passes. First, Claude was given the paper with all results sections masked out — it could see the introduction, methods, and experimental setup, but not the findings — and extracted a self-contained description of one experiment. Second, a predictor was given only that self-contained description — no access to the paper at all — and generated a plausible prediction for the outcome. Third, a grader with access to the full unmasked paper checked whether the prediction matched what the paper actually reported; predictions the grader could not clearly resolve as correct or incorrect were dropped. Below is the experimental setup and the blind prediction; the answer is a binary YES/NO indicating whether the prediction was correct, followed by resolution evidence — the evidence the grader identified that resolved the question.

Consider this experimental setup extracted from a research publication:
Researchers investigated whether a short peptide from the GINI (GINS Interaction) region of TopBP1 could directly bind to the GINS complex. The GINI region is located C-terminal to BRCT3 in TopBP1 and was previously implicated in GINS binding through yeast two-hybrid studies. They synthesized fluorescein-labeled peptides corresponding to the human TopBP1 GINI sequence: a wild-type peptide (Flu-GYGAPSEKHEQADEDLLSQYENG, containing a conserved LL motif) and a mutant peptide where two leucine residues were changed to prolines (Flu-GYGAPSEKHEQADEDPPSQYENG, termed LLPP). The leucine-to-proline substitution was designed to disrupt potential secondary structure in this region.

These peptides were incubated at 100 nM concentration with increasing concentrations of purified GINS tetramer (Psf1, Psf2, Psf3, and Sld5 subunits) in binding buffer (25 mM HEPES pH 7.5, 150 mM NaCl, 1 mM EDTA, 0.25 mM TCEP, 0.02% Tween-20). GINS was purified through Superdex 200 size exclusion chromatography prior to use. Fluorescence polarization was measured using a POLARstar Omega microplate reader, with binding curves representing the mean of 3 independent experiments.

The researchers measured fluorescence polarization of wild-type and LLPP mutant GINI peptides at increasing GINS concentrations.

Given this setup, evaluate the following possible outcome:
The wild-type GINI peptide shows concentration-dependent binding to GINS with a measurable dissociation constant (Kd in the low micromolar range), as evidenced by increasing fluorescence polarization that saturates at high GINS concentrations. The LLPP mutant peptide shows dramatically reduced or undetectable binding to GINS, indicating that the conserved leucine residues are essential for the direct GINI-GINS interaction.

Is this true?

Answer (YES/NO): YES